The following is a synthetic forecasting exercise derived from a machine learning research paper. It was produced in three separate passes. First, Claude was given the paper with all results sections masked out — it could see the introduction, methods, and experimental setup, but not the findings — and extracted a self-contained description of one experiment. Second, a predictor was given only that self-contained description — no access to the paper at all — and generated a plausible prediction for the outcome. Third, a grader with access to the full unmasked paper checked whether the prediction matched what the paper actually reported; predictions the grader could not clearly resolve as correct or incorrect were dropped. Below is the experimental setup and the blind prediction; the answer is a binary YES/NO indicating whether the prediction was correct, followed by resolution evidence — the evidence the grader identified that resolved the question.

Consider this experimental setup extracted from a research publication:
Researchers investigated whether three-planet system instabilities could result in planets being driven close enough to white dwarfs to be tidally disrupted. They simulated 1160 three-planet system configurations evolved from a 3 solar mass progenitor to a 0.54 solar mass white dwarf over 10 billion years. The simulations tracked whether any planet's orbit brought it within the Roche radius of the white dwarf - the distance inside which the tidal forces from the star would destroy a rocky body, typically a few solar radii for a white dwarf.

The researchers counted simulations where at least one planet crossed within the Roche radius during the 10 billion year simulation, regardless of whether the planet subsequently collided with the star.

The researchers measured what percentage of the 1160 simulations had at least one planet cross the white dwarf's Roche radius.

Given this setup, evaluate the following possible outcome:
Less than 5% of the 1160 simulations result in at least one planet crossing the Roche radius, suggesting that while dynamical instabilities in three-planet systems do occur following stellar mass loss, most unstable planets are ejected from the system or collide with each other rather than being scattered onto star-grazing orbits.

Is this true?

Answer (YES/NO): YES